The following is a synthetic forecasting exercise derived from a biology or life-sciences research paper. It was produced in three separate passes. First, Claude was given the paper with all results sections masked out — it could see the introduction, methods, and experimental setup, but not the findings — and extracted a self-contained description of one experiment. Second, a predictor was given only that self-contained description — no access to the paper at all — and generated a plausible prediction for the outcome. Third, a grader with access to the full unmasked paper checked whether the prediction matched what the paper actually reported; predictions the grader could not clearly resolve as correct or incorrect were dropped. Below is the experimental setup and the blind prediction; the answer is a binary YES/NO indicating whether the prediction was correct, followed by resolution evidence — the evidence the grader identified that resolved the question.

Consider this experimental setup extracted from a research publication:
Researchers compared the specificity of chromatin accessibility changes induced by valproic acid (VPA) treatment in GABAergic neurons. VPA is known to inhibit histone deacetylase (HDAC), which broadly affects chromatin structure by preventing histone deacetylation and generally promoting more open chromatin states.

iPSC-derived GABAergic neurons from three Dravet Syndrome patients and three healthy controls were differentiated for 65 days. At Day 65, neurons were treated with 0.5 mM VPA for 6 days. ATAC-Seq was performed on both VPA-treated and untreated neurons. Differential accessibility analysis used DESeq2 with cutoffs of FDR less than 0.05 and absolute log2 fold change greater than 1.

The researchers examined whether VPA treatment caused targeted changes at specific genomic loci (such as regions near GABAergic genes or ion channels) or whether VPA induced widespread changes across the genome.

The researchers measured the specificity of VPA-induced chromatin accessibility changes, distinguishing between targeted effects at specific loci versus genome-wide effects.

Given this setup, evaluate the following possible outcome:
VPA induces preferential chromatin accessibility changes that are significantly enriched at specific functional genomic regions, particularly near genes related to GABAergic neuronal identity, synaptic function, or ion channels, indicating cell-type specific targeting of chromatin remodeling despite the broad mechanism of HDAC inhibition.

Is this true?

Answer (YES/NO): NO